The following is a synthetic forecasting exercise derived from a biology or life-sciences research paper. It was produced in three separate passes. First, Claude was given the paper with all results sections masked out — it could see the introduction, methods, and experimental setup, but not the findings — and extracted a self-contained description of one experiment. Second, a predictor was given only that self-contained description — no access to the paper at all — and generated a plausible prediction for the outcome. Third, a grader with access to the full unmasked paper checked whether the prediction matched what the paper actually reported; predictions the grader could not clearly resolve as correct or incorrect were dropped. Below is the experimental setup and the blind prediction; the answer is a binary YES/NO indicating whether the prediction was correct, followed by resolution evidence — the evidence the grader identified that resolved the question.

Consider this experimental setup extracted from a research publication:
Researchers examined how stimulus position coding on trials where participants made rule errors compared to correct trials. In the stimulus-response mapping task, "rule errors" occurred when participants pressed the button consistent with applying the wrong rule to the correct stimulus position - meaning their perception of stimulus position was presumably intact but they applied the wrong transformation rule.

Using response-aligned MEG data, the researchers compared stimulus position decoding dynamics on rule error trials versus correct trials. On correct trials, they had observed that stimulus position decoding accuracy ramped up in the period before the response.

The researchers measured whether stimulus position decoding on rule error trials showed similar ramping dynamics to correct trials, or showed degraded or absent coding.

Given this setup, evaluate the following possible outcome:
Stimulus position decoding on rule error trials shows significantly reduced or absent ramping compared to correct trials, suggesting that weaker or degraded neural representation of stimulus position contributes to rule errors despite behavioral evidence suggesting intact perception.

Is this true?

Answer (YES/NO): NO